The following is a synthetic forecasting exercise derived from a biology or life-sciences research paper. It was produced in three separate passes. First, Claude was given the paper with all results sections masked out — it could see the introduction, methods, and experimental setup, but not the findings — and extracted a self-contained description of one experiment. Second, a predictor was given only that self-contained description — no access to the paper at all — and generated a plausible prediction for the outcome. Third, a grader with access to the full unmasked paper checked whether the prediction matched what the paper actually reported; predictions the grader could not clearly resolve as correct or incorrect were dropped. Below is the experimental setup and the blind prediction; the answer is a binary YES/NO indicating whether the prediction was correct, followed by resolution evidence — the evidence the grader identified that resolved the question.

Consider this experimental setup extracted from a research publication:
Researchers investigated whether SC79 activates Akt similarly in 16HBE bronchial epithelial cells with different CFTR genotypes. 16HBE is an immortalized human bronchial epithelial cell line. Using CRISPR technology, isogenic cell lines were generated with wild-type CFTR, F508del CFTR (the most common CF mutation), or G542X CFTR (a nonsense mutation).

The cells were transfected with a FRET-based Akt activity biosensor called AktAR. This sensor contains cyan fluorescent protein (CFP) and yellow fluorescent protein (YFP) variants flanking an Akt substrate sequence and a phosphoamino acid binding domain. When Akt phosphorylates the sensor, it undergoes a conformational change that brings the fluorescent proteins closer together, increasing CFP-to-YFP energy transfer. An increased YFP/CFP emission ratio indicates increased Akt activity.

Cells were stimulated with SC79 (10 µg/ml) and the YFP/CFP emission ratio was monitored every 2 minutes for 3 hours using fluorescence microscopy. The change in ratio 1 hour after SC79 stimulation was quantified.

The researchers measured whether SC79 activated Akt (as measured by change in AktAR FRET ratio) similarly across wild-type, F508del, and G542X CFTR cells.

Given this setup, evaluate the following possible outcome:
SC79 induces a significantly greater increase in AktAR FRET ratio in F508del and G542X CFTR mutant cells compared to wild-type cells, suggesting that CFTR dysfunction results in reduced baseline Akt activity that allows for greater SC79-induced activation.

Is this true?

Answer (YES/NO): NO